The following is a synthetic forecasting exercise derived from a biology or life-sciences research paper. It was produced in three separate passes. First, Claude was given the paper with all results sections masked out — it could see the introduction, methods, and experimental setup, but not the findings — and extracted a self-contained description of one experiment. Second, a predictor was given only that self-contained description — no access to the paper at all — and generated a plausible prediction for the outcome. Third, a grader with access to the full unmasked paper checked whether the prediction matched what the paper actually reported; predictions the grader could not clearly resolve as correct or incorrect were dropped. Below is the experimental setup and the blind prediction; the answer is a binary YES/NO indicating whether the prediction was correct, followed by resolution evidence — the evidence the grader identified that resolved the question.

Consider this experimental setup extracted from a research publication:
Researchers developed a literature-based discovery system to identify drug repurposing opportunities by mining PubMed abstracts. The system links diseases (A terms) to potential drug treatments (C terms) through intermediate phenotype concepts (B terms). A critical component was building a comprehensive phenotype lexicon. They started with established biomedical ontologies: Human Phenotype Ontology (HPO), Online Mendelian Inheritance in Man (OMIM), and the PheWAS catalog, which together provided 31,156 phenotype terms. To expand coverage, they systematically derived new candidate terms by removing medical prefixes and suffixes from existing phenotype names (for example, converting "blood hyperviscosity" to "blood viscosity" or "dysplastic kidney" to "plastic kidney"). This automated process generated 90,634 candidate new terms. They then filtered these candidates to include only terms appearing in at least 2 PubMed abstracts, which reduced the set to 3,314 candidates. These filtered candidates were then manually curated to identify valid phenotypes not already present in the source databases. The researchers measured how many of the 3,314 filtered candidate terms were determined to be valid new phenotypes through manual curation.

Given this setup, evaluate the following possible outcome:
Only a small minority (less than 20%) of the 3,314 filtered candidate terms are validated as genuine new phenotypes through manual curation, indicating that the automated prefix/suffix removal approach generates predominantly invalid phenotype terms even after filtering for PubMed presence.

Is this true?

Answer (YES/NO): NO